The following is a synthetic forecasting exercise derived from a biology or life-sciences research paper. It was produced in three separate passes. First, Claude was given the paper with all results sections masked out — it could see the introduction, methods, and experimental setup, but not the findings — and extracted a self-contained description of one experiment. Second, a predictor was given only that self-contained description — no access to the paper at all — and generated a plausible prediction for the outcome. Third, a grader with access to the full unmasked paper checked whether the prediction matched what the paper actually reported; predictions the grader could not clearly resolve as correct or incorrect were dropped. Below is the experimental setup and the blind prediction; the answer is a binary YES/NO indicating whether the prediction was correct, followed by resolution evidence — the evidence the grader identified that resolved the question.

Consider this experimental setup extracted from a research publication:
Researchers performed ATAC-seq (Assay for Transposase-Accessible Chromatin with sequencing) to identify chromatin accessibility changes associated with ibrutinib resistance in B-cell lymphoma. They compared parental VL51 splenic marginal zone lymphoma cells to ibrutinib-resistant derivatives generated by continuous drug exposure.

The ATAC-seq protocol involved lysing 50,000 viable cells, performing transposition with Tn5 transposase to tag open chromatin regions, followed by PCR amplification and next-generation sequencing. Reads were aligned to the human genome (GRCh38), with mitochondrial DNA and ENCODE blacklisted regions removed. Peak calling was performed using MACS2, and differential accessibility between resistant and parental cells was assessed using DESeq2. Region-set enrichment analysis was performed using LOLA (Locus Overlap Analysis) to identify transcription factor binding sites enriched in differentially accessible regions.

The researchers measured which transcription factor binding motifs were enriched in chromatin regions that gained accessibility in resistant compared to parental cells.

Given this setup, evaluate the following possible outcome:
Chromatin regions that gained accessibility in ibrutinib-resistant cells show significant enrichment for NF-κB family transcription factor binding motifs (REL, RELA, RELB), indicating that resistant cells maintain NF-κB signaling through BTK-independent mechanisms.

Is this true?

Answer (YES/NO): NO